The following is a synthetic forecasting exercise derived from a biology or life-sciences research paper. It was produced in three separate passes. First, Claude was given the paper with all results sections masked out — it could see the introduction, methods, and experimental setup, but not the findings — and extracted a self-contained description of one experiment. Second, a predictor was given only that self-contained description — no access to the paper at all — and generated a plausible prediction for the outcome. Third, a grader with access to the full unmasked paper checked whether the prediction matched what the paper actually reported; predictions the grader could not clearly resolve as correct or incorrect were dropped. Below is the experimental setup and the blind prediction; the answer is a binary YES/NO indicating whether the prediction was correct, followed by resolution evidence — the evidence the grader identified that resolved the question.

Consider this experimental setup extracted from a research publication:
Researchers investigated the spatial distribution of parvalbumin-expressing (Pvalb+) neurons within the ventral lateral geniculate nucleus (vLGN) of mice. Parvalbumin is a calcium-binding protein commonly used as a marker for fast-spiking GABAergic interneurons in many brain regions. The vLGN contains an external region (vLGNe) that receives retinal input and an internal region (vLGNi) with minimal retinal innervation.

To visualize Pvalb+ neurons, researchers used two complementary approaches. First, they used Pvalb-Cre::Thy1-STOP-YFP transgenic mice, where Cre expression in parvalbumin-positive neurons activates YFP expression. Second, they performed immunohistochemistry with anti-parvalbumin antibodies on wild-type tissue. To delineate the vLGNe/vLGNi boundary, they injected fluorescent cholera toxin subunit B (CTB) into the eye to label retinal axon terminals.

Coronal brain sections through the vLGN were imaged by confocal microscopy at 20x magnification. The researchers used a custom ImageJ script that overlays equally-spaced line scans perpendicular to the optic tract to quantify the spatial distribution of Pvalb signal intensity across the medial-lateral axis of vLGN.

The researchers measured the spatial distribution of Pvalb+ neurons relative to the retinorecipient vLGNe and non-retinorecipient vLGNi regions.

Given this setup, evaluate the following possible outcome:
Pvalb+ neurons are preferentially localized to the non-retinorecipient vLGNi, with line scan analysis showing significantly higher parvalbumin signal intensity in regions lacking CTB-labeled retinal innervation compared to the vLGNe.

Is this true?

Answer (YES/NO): NO